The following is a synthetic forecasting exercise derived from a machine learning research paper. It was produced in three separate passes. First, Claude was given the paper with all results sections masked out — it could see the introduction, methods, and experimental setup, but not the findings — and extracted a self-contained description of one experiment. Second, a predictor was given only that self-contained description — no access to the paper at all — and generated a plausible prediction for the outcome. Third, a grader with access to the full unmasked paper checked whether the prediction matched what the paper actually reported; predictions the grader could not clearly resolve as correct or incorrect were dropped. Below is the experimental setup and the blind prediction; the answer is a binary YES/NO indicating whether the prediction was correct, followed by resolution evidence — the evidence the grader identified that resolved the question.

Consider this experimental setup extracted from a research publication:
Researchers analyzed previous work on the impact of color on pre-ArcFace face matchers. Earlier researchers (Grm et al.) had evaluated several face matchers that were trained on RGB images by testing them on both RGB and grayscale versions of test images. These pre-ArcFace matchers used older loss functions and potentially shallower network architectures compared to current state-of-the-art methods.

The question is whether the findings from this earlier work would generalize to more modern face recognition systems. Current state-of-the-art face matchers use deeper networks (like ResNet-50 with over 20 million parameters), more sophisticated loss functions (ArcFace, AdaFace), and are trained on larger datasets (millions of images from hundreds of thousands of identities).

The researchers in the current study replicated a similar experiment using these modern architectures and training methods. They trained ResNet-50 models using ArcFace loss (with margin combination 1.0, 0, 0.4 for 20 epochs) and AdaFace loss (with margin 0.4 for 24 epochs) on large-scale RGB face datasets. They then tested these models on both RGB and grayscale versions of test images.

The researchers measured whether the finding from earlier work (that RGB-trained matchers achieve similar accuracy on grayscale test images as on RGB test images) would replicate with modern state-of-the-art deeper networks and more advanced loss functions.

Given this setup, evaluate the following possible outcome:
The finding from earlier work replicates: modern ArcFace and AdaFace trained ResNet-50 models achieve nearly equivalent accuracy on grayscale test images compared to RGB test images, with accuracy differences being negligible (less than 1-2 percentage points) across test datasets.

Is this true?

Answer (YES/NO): YES